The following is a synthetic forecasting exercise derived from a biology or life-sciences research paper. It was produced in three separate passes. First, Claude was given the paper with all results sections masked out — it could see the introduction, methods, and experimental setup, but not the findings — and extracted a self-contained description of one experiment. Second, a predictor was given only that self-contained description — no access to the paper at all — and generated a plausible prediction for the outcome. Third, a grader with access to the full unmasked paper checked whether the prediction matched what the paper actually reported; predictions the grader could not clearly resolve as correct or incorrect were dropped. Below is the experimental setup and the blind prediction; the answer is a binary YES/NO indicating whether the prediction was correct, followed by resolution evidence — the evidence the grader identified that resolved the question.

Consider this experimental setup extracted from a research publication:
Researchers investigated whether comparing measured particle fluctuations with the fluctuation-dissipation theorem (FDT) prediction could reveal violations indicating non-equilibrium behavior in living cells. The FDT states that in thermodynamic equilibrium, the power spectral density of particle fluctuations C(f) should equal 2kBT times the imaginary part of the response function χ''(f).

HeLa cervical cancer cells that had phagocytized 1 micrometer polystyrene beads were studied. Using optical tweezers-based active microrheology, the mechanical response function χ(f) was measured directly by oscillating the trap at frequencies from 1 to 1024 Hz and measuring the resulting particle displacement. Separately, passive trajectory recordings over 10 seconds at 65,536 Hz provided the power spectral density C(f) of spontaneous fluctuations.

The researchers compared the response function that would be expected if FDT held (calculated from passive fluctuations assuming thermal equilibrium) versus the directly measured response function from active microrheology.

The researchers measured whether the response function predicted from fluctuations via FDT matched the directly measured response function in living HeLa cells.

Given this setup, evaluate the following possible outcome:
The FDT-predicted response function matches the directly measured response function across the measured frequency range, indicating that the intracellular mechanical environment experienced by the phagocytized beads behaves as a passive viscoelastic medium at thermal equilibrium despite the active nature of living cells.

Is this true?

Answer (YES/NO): NO